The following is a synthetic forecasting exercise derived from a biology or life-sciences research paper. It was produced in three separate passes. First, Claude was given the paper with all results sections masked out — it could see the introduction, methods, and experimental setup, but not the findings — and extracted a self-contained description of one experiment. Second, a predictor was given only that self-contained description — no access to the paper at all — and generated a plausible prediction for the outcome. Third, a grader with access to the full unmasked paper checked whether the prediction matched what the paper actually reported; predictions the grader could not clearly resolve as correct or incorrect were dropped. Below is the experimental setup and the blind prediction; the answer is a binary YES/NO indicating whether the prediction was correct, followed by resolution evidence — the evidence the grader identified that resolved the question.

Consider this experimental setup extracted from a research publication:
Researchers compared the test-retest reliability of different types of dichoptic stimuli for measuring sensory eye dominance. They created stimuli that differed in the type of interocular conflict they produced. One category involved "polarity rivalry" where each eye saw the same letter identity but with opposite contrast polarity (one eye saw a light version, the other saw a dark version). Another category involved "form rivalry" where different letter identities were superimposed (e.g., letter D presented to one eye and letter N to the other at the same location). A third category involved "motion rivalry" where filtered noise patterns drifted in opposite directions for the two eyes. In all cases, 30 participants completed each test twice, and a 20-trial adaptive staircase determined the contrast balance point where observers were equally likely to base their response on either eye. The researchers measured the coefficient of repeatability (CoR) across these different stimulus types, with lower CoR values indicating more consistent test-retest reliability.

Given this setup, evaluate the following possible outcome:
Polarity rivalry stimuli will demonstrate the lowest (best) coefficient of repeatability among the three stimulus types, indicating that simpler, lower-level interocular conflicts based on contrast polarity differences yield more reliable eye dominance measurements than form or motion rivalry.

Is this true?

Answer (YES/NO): YES